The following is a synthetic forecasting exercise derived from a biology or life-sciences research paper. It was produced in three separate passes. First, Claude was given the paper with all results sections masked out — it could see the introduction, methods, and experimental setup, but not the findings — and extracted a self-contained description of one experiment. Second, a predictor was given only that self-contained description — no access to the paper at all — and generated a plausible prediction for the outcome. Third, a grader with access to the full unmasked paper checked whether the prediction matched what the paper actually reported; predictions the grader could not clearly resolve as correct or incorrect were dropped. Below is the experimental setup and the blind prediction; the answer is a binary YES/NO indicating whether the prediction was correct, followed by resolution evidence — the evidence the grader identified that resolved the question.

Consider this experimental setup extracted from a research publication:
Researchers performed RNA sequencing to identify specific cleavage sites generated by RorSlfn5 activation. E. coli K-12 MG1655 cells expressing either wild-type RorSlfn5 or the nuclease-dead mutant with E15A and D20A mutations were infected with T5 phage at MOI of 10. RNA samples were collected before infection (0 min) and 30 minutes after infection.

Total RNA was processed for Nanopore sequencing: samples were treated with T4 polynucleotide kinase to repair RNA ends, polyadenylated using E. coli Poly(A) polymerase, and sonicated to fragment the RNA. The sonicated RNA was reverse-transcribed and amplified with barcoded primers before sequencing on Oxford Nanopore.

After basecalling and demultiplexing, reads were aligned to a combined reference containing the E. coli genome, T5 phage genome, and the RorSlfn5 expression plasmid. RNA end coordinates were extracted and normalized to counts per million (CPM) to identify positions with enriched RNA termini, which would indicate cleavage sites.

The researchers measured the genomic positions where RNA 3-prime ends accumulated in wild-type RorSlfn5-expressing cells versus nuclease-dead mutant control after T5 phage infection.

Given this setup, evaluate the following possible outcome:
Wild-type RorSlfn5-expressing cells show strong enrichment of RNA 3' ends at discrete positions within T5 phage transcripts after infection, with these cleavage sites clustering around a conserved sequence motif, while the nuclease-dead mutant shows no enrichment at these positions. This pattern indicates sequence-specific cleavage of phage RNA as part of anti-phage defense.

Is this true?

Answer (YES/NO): NO